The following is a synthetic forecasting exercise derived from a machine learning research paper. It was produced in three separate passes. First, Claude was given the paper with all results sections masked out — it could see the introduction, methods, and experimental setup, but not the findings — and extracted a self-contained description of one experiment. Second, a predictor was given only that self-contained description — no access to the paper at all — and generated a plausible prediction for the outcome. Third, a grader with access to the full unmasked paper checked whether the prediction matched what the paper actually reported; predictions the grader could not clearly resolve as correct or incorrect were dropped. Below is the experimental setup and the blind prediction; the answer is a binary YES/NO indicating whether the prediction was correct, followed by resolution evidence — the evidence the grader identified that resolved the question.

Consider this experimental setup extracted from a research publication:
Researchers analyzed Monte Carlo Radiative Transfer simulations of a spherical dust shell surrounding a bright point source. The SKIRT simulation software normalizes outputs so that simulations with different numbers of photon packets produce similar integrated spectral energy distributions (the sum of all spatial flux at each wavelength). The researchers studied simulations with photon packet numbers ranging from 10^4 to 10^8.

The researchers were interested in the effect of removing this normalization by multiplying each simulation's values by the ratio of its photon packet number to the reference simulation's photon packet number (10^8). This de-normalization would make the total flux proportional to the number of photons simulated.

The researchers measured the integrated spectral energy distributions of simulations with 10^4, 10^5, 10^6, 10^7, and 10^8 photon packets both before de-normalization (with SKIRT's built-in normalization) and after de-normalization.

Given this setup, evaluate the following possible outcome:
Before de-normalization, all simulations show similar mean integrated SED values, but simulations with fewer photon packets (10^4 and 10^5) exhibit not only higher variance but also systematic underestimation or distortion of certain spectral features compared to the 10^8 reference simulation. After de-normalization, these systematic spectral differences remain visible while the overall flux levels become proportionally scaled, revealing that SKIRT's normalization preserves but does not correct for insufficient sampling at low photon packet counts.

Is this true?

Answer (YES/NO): NO